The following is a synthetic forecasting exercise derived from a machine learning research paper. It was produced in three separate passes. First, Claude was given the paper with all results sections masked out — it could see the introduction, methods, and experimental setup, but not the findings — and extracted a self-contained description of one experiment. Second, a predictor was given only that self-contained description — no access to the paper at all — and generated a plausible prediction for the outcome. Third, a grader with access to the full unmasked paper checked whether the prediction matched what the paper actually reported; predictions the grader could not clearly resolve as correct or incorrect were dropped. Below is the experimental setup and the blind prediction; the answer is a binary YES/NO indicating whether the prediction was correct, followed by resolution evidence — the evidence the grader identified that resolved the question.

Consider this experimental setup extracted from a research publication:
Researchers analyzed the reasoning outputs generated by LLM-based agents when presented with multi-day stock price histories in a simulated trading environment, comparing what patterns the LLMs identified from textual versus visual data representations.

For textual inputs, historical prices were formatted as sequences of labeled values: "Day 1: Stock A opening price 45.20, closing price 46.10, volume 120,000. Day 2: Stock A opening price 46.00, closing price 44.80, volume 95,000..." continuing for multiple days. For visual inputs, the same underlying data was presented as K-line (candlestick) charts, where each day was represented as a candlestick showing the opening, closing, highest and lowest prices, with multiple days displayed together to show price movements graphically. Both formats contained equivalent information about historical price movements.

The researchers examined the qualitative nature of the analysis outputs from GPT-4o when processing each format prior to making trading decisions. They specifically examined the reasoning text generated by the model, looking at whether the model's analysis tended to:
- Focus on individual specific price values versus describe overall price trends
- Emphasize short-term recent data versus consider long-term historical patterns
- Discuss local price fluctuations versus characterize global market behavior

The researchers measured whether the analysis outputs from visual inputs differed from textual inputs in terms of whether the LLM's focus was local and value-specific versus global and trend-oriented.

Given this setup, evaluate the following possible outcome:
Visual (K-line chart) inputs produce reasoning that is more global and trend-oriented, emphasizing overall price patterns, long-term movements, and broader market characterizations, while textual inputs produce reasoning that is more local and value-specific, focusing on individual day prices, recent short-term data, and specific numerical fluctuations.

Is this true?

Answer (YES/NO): YES